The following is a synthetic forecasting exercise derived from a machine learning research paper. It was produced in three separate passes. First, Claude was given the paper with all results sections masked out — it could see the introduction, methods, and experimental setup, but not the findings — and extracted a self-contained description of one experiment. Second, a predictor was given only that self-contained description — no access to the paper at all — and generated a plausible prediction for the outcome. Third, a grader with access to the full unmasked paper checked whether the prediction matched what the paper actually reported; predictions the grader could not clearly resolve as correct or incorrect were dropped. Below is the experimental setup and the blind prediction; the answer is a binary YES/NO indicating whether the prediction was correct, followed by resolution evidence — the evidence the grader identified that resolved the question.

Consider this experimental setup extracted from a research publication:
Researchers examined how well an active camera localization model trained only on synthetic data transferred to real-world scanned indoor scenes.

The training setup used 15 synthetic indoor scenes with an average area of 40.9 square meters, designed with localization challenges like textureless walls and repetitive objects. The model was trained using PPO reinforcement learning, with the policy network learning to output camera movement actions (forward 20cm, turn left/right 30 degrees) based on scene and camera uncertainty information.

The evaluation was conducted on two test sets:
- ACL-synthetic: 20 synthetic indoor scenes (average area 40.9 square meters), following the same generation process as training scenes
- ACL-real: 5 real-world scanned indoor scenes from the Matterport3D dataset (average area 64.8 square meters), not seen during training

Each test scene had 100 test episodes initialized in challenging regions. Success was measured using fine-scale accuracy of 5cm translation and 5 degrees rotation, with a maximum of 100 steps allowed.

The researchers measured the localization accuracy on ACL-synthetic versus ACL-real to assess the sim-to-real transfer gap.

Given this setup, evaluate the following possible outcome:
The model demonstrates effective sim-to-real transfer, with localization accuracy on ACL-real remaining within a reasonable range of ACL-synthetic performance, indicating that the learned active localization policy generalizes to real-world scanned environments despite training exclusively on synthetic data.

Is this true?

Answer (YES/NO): YES